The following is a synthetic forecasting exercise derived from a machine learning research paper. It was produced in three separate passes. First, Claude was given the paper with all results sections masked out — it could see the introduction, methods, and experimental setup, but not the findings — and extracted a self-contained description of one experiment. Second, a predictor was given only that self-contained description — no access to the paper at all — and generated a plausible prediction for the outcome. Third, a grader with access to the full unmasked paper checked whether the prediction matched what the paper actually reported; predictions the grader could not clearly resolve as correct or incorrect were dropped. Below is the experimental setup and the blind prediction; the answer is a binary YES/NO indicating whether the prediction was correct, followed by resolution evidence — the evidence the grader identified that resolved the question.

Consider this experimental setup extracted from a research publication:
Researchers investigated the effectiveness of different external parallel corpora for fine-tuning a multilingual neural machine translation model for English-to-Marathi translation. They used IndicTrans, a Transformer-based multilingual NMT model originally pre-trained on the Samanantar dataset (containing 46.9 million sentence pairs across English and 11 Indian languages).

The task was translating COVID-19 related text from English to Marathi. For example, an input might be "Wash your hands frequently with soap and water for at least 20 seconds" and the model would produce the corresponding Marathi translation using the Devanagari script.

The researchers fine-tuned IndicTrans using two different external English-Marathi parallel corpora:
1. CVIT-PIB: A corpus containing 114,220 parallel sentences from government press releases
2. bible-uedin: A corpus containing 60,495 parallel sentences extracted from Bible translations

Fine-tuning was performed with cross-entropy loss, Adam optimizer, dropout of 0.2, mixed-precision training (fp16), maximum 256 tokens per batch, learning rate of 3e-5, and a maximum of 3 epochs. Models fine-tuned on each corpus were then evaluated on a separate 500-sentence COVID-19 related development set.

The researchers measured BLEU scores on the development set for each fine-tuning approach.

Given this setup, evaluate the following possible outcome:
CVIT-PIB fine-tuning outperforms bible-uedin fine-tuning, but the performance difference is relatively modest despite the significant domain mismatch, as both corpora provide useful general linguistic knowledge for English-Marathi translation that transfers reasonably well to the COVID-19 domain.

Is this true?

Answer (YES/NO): NO